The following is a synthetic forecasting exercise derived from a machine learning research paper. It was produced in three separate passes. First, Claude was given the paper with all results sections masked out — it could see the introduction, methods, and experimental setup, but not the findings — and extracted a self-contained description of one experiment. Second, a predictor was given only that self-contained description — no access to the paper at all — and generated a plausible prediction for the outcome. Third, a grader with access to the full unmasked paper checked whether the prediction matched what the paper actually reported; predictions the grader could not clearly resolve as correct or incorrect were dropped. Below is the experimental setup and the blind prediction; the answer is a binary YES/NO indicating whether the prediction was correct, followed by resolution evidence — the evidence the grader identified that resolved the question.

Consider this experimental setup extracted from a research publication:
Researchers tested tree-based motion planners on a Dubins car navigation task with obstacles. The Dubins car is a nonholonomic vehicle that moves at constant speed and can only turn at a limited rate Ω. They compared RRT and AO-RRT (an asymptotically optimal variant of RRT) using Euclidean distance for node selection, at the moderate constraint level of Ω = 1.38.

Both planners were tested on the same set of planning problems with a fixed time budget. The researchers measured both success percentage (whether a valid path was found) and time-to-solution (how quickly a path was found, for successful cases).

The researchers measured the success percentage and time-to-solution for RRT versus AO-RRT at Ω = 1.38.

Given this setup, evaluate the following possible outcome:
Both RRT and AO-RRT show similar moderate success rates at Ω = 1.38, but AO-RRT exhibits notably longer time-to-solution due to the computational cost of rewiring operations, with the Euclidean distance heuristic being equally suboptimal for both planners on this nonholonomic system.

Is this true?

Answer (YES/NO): NO